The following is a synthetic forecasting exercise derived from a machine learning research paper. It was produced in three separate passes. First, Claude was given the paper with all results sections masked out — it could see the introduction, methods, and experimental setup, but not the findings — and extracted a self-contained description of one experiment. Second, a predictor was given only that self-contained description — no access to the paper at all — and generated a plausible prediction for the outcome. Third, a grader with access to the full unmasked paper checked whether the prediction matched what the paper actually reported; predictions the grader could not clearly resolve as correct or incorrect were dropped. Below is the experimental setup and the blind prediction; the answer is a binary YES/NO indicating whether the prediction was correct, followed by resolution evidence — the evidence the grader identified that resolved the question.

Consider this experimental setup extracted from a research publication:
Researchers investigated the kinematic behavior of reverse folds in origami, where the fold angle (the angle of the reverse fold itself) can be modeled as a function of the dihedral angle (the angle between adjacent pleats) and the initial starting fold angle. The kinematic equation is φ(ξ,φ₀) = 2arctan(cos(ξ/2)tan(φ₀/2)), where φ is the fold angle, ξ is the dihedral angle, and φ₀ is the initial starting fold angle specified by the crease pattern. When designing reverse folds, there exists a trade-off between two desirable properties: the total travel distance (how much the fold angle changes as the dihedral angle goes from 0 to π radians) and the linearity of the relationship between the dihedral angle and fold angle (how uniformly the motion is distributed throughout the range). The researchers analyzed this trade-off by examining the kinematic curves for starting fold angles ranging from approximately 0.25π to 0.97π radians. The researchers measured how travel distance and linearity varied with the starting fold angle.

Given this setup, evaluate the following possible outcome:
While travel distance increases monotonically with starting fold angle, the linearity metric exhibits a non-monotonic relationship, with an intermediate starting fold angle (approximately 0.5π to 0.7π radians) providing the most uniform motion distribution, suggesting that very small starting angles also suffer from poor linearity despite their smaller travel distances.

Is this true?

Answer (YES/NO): NO